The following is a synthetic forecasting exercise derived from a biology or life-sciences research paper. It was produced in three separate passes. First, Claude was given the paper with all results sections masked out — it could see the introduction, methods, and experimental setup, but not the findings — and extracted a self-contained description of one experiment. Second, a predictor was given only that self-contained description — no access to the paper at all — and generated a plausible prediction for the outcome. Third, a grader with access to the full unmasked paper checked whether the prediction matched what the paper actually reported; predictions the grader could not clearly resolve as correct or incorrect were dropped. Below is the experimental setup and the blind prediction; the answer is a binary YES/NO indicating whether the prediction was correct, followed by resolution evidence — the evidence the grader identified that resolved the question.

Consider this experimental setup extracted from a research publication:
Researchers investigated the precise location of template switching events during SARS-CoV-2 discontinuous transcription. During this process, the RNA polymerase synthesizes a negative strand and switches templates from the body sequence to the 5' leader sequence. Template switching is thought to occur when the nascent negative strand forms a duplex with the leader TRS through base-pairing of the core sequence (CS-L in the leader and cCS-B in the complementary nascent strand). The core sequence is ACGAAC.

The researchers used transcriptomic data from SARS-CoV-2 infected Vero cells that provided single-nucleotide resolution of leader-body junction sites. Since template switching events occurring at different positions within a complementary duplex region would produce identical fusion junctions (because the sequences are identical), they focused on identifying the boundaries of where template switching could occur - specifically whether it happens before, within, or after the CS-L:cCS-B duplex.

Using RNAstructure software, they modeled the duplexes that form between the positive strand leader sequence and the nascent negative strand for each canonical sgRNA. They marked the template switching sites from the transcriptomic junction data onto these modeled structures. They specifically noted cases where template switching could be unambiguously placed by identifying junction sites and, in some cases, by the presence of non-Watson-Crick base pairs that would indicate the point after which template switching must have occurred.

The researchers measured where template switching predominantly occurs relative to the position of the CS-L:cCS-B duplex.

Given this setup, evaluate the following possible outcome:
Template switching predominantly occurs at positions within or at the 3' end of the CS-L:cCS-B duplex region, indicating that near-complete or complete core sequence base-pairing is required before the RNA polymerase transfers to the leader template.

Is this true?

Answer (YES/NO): YES